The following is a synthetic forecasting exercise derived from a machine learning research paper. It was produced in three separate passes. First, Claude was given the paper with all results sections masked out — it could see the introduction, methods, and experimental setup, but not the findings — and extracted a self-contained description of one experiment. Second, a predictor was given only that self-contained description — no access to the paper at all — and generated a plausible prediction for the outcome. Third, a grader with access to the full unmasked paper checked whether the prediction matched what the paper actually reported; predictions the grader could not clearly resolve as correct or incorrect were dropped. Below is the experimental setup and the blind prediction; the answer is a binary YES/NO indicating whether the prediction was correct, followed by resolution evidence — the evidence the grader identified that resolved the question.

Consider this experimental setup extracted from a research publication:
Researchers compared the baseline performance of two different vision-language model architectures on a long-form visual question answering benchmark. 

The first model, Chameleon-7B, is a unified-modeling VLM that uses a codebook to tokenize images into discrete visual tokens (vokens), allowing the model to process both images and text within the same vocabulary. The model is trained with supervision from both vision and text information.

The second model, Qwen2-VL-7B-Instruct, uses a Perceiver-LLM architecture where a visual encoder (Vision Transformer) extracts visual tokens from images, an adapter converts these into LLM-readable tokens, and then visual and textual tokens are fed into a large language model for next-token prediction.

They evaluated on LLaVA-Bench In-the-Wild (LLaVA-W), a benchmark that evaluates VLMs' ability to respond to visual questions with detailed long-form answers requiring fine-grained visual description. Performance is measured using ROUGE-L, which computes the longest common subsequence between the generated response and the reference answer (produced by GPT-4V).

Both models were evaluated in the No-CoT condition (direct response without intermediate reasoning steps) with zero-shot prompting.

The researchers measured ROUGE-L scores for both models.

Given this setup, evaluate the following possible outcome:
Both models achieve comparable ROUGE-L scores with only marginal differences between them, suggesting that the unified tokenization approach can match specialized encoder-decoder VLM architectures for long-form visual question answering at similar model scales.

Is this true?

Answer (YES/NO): NO